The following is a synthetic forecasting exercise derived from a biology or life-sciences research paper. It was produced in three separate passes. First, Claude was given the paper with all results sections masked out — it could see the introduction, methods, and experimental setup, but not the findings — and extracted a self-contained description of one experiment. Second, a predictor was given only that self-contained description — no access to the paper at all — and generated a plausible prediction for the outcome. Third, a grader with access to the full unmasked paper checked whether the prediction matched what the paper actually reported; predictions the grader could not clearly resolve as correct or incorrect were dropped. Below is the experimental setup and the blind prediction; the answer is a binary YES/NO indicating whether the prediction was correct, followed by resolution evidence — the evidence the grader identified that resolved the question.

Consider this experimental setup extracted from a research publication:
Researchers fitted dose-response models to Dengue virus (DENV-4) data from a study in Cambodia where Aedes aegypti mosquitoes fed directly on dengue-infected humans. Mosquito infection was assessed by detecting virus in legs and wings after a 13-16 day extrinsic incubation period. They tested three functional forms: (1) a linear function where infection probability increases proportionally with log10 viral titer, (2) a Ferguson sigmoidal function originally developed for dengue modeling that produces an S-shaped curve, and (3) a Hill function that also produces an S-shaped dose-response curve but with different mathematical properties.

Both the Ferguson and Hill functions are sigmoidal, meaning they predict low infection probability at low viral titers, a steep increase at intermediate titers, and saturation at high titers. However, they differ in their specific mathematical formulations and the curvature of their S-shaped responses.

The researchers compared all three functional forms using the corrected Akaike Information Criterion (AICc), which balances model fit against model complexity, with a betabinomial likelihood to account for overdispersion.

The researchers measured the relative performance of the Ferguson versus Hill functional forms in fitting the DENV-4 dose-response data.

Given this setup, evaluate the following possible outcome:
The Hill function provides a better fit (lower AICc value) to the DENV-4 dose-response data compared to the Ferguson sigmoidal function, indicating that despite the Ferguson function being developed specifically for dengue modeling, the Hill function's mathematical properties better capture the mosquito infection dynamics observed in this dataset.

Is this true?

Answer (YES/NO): NO